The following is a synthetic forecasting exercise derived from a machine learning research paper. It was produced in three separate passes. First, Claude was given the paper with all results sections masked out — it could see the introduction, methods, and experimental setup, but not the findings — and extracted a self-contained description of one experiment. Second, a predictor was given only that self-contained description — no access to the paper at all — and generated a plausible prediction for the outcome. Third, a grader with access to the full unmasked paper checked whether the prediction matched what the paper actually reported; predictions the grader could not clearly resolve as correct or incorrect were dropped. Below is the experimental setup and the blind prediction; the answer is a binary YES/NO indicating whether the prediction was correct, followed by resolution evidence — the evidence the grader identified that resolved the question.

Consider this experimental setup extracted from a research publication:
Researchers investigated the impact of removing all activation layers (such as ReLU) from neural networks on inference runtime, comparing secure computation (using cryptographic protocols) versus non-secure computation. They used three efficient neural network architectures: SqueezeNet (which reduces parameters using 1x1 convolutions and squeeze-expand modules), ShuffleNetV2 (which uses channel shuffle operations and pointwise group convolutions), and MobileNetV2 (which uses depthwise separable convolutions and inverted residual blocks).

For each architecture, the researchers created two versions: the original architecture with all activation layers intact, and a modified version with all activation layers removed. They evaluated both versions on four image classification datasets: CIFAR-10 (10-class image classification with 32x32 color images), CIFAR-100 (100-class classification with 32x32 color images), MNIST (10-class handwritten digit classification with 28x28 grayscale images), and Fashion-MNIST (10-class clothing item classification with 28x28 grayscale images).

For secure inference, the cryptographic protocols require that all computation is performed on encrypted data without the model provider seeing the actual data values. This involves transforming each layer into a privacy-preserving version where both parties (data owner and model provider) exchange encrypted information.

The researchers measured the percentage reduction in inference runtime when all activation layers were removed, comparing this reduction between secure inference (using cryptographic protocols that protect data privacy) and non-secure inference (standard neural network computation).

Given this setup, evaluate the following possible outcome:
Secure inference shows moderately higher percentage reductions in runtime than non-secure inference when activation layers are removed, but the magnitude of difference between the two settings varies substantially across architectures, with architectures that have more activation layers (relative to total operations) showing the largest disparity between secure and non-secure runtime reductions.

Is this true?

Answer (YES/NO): NO